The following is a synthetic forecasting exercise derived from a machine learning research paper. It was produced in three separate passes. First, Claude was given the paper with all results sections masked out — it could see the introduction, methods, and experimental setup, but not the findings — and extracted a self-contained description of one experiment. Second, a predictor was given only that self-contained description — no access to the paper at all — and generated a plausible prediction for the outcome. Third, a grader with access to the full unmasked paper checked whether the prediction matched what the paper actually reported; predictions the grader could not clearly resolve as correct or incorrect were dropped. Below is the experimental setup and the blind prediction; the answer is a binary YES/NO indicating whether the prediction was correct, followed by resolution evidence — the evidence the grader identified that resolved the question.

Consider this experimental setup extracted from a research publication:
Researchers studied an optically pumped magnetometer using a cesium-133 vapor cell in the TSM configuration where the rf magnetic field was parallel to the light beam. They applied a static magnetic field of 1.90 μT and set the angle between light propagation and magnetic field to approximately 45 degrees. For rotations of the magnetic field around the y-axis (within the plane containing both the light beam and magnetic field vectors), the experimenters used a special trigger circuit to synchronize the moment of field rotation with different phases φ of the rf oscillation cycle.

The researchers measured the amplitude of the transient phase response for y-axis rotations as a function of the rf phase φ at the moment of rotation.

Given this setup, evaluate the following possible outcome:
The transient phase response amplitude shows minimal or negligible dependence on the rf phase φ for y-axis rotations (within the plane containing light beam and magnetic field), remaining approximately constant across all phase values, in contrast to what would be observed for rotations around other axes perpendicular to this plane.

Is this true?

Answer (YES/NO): NO